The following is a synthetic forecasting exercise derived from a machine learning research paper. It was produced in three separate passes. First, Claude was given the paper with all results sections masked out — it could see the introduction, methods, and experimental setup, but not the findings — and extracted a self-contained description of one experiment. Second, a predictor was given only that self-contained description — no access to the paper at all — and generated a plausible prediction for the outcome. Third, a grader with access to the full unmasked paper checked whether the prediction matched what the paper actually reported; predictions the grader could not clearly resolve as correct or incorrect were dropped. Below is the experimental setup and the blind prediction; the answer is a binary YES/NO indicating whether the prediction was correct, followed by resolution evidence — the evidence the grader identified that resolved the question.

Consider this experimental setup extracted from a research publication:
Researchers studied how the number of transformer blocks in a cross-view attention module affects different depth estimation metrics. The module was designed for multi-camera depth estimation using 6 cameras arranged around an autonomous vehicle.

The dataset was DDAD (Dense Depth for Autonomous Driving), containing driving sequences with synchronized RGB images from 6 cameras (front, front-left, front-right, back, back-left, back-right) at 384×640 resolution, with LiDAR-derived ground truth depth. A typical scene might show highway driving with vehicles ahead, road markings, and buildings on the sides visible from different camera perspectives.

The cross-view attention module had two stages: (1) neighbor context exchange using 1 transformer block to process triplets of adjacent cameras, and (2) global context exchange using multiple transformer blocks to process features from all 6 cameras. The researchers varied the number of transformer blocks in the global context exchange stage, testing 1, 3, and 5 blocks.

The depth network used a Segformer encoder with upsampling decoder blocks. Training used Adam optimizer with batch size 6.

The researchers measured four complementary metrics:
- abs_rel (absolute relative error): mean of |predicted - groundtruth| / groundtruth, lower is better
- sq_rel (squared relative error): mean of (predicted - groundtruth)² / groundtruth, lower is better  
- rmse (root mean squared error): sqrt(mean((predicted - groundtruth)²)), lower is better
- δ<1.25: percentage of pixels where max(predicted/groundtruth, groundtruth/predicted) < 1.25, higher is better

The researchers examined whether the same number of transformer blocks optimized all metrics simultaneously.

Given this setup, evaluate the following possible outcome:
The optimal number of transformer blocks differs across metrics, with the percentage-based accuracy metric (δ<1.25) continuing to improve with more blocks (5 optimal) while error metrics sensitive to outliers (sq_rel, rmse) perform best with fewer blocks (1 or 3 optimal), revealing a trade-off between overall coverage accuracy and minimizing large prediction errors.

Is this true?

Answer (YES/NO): NO